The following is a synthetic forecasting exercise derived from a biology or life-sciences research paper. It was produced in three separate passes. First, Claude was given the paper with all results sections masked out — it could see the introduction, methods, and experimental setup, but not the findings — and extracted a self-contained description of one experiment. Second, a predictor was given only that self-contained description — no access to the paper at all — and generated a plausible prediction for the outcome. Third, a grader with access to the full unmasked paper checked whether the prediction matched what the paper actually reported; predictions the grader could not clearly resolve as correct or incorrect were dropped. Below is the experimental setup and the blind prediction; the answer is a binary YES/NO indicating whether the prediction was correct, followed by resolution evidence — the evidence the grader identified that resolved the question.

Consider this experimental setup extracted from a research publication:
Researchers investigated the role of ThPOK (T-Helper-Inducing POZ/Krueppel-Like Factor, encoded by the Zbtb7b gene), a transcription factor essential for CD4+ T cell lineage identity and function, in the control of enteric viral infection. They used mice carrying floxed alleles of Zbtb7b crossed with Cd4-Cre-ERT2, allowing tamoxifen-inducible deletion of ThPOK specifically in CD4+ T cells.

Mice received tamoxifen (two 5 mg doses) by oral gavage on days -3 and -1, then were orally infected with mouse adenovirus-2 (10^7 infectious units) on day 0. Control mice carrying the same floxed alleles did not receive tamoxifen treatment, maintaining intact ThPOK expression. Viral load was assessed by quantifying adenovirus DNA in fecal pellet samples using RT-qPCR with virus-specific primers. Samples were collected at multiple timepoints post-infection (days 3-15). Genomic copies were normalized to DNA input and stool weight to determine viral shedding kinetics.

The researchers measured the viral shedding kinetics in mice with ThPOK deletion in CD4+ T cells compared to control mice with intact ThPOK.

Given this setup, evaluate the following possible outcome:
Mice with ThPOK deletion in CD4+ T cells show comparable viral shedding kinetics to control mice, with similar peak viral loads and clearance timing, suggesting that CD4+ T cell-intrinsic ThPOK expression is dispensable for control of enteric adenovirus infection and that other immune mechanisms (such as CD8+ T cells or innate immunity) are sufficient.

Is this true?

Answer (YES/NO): NO